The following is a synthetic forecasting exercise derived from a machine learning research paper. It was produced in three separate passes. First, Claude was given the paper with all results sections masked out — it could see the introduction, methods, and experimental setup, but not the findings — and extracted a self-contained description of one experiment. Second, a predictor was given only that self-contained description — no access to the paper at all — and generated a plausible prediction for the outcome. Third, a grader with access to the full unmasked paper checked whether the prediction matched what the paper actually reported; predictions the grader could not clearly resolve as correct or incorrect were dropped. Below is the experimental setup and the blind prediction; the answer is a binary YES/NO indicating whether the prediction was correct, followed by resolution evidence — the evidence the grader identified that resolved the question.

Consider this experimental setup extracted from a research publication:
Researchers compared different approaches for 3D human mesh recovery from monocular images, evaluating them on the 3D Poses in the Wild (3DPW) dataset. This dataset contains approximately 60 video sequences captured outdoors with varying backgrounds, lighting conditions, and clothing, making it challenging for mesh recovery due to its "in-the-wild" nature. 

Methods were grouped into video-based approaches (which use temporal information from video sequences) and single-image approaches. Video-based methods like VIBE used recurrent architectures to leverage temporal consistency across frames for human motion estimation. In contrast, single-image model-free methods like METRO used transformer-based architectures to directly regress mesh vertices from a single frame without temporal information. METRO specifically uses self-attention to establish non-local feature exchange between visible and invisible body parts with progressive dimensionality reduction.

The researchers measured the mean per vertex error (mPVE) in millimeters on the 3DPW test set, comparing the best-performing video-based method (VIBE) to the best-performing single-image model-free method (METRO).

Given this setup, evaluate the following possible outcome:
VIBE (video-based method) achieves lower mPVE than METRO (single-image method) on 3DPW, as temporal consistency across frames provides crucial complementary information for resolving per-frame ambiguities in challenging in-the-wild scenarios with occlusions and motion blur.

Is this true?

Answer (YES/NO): NO